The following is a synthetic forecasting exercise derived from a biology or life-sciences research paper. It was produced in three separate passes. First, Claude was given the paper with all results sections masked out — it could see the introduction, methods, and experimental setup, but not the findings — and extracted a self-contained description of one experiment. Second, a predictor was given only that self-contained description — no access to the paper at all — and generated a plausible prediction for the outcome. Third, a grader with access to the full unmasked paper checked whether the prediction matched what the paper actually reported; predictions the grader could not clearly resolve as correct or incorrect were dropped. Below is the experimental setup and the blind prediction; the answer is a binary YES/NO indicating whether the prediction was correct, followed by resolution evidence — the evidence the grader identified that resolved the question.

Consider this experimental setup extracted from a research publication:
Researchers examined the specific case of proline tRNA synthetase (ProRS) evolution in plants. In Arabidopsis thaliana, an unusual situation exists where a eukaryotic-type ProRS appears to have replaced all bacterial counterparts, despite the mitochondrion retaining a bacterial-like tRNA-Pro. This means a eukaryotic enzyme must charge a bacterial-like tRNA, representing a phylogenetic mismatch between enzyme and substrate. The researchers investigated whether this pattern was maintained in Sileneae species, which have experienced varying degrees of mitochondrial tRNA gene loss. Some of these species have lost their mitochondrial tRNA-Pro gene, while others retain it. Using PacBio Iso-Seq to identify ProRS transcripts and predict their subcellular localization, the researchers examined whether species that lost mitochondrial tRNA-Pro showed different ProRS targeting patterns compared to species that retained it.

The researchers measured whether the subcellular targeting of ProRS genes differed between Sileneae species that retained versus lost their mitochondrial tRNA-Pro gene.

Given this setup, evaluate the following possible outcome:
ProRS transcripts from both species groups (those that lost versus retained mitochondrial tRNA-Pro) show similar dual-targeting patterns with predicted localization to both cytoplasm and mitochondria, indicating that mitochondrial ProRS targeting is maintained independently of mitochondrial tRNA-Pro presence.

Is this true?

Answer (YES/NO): NO